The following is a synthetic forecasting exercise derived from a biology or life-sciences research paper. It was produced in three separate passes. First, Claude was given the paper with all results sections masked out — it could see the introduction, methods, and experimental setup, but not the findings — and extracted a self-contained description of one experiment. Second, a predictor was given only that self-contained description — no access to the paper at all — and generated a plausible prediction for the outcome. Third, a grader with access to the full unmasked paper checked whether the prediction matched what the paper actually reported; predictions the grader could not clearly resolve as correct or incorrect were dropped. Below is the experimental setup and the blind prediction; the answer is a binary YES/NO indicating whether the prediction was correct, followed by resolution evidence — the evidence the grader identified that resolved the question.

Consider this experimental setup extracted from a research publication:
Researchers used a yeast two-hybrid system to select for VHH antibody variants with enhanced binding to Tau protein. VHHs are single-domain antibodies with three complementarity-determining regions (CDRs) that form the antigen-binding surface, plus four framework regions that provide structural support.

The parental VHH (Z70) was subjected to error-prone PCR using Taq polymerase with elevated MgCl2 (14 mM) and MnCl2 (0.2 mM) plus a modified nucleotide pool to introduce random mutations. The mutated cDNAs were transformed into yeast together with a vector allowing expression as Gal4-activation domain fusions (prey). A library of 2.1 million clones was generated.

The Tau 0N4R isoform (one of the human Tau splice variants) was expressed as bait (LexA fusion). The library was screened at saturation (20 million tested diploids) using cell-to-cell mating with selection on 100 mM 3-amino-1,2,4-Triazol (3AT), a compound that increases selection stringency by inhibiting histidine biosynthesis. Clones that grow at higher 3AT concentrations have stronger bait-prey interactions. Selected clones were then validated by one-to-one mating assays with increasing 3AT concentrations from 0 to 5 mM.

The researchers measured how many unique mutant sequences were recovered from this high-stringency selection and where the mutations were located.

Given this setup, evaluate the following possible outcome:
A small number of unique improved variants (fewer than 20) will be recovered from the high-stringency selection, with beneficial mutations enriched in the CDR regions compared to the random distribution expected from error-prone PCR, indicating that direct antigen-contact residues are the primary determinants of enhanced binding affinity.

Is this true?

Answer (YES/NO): NO